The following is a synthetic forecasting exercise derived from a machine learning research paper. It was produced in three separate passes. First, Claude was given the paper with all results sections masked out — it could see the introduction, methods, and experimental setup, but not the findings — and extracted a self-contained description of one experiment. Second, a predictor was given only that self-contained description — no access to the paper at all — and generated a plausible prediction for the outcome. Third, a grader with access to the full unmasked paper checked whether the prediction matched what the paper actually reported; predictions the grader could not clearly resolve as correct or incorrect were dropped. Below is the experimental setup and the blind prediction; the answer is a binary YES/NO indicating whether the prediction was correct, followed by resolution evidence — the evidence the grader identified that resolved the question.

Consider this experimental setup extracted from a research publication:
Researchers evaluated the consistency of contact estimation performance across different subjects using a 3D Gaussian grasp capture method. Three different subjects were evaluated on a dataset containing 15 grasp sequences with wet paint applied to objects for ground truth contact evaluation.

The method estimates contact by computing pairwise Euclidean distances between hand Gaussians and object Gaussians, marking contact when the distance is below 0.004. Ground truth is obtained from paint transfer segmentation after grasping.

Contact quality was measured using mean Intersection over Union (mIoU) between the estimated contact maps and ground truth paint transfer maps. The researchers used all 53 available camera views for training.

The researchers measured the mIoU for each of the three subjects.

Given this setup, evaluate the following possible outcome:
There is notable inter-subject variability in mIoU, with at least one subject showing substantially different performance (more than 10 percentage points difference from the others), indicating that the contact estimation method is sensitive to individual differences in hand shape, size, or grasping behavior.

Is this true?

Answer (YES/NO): YES